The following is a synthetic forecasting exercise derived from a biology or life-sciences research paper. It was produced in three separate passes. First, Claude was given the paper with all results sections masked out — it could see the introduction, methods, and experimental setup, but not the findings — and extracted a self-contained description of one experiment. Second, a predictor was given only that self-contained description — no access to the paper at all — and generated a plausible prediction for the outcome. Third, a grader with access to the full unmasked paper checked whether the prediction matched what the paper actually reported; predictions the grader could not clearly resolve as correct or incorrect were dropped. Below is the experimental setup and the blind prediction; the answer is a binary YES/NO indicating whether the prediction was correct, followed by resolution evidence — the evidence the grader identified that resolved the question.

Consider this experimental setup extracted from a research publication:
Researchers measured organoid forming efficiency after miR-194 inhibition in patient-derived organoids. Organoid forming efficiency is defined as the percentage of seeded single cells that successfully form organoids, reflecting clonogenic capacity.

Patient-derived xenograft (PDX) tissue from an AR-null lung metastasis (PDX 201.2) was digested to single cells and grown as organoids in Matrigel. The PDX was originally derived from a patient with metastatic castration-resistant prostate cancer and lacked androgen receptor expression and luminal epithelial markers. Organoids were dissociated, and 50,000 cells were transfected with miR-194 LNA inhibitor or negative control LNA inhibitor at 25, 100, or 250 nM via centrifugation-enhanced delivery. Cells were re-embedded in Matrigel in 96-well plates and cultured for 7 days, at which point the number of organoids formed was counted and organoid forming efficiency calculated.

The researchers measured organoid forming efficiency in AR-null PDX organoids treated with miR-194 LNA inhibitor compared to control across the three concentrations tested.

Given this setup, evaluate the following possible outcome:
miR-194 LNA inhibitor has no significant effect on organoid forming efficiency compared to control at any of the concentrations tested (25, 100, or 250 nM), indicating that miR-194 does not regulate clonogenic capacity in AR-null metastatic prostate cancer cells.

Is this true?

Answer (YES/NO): NO